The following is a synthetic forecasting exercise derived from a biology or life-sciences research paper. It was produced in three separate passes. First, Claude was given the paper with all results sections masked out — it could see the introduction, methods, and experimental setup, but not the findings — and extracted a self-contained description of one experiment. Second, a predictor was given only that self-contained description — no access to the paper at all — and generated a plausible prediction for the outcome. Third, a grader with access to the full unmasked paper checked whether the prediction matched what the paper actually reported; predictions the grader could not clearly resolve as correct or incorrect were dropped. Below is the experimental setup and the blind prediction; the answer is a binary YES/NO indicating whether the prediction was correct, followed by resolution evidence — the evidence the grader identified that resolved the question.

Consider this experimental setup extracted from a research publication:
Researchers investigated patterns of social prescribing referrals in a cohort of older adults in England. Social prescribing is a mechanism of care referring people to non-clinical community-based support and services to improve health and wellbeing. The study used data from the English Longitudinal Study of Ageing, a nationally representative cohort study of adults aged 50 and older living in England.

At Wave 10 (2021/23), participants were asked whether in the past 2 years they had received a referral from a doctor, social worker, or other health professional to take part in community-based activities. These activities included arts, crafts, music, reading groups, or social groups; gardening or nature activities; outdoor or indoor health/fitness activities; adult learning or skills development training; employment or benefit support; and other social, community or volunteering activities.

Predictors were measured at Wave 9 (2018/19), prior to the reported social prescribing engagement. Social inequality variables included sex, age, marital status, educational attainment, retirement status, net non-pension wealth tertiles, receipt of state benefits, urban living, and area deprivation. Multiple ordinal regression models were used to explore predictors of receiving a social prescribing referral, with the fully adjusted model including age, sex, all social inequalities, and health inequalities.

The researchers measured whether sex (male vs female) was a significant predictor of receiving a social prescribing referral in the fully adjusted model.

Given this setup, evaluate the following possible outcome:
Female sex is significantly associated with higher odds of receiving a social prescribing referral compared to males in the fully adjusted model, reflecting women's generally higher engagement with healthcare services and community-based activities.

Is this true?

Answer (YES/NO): NO